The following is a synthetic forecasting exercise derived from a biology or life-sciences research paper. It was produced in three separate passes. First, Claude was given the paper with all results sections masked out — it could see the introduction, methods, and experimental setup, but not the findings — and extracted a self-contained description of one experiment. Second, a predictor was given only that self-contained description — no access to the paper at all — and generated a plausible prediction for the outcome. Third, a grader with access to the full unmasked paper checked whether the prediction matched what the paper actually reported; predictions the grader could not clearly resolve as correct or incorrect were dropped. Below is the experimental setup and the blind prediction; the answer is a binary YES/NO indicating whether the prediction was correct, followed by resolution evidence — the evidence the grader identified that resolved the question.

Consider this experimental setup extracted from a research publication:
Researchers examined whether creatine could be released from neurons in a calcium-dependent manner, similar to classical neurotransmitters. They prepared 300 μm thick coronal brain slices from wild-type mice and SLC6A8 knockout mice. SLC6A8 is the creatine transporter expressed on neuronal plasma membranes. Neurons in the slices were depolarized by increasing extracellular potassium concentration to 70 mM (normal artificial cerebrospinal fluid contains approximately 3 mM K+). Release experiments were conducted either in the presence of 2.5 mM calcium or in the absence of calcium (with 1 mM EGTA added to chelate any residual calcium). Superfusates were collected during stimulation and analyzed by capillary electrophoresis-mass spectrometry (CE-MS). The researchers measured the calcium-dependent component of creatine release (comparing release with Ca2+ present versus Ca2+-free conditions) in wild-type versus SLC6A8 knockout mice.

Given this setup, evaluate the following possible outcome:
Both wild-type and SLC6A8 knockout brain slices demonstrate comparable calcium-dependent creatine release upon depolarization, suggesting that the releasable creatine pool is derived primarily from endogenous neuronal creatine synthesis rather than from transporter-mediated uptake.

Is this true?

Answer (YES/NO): NO